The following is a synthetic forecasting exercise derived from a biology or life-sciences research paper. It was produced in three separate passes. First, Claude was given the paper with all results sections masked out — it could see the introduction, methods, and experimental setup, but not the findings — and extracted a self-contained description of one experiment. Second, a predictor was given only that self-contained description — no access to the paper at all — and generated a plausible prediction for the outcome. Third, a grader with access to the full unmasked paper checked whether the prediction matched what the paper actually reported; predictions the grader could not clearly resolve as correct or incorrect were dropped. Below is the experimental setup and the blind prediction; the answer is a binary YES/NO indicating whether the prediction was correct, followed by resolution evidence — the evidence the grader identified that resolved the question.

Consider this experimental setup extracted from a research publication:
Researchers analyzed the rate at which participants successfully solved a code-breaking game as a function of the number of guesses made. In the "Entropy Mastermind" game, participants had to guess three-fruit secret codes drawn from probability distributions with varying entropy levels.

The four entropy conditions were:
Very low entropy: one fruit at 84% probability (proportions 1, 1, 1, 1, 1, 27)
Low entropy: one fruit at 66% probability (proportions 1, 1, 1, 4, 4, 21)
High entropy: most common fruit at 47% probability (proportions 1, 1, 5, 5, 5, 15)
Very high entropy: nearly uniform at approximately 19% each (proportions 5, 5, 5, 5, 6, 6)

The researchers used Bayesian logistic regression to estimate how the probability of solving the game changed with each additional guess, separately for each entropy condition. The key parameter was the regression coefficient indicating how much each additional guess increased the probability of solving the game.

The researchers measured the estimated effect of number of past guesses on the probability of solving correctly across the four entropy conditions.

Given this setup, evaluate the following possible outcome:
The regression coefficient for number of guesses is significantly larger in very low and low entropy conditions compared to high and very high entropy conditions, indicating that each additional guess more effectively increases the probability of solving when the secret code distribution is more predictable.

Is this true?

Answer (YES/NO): NO